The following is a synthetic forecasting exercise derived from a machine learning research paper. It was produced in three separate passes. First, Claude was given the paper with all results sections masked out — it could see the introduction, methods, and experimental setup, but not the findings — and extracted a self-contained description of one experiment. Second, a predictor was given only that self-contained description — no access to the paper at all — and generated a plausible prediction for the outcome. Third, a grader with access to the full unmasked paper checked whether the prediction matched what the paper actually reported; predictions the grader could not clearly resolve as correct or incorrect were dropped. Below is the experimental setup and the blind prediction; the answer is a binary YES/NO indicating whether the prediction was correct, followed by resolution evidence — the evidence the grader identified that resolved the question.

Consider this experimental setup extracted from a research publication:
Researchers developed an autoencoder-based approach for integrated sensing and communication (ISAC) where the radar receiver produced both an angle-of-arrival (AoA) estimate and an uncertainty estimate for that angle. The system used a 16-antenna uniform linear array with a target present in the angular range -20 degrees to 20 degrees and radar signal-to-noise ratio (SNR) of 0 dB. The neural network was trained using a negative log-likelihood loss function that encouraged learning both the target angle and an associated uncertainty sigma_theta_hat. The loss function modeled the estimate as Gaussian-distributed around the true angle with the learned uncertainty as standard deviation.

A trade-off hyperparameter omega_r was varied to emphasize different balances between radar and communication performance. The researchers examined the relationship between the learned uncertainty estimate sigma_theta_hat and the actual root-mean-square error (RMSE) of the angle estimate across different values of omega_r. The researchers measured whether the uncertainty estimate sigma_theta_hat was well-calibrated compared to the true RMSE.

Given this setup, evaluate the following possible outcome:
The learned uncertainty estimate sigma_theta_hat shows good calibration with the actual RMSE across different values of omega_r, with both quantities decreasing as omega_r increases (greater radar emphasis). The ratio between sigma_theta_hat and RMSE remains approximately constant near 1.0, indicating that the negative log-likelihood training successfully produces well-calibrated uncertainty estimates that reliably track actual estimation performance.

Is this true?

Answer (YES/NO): NO